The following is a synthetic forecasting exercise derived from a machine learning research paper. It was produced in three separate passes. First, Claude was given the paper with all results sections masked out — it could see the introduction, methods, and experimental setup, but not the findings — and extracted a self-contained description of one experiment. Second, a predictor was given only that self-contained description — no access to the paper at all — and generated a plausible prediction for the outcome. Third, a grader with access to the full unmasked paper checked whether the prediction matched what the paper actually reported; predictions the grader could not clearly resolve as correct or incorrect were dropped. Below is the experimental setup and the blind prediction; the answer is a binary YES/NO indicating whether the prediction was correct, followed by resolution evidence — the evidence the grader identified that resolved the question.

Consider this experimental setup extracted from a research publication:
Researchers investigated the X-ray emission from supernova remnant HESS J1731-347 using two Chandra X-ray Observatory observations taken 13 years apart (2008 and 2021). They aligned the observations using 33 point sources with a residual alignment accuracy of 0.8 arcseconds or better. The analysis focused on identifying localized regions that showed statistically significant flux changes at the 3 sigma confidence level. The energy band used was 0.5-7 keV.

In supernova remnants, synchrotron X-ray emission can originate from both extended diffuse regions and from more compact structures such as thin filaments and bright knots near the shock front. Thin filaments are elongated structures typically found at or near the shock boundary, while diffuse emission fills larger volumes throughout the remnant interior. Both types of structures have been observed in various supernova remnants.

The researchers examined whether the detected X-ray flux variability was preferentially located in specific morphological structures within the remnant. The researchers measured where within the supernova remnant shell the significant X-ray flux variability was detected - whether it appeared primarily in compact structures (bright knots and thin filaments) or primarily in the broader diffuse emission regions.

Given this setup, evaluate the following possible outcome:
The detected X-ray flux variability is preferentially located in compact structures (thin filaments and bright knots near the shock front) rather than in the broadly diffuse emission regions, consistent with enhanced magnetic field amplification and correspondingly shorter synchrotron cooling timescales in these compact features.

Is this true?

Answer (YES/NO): YES